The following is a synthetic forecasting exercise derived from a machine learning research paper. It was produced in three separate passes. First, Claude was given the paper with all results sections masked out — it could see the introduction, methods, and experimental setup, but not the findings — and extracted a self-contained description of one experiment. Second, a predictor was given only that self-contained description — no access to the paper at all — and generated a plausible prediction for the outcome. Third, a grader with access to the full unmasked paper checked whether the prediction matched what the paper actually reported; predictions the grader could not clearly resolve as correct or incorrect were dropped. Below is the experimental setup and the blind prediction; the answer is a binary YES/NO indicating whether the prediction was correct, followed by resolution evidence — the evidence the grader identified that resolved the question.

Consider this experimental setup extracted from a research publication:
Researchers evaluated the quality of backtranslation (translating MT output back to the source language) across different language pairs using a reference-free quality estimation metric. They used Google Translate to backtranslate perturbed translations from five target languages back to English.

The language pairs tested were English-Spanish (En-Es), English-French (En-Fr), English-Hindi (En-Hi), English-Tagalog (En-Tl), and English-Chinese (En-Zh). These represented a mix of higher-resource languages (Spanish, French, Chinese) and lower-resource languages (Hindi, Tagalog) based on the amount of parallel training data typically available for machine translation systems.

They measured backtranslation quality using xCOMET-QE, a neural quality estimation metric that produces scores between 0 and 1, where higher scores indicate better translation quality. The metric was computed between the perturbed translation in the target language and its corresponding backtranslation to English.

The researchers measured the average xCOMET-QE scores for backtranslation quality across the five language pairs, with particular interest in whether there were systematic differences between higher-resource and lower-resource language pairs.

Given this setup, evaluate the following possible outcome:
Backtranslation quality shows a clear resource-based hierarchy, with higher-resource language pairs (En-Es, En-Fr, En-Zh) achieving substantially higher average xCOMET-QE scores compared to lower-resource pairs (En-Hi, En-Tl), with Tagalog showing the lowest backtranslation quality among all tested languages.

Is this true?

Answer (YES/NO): NO